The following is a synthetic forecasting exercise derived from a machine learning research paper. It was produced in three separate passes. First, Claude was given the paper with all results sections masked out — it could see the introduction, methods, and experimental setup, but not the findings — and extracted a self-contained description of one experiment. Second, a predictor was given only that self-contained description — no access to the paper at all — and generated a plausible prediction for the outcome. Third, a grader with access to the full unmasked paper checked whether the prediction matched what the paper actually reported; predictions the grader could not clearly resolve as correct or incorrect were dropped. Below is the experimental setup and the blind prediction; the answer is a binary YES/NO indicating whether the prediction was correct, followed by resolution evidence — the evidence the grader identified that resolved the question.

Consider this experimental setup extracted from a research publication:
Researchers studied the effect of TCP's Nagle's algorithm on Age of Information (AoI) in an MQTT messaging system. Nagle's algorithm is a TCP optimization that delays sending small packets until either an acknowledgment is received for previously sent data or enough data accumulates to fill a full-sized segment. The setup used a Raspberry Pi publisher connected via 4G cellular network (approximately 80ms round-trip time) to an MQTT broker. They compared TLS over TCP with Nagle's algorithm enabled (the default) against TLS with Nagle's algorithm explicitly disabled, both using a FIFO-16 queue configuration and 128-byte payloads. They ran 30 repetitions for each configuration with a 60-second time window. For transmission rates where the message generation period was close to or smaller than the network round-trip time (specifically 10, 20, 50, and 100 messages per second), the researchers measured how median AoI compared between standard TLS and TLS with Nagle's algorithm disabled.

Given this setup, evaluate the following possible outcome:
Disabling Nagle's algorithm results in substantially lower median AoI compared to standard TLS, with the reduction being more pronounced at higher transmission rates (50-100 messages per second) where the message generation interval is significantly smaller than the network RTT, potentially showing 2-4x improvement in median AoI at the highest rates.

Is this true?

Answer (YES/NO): NO